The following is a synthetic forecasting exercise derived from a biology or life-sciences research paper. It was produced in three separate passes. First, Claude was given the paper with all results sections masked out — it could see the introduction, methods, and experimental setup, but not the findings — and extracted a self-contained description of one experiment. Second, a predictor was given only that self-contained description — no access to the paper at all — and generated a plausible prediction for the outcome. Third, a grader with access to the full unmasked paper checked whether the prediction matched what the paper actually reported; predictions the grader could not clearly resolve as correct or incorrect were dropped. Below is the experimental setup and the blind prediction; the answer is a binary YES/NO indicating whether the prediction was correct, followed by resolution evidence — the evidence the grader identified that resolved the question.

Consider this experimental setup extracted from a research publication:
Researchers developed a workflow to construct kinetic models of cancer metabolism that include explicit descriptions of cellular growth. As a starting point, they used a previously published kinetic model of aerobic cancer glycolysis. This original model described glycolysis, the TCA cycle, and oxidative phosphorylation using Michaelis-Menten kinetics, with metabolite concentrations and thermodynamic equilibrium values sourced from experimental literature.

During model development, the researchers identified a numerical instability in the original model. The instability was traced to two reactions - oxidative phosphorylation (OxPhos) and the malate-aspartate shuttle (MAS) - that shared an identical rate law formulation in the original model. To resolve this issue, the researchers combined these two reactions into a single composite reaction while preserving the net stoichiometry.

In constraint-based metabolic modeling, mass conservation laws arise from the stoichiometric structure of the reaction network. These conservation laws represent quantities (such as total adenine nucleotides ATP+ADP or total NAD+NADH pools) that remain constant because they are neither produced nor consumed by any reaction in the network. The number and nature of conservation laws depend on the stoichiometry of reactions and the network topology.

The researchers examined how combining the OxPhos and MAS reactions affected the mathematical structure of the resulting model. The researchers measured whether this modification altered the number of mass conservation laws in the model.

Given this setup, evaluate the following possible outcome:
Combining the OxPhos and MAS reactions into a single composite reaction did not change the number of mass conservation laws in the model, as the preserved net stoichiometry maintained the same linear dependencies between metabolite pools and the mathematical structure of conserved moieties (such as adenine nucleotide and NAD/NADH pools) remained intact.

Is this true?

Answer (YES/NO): NO